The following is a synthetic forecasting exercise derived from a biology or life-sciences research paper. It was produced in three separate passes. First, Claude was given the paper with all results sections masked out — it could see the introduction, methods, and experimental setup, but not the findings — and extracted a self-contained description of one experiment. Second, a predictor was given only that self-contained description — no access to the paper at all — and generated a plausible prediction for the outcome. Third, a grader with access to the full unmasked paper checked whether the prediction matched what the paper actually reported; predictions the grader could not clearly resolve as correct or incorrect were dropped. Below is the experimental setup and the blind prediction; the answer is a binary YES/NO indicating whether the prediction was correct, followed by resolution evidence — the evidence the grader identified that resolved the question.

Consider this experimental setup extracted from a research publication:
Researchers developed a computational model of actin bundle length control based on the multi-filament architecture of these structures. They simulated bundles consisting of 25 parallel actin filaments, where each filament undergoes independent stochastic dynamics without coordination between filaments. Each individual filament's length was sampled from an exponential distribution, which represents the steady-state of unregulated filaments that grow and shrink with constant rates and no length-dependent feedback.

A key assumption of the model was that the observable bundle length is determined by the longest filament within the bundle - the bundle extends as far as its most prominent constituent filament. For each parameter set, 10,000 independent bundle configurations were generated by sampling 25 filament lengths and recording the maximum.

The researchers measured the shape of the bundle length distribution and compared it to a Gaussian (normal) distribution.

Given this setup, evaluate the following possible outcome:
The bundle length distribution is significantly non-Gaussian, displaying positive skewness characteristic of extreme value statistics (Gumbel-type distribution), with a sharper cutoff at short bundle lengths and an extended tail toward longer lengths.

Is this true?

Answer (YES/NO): YES